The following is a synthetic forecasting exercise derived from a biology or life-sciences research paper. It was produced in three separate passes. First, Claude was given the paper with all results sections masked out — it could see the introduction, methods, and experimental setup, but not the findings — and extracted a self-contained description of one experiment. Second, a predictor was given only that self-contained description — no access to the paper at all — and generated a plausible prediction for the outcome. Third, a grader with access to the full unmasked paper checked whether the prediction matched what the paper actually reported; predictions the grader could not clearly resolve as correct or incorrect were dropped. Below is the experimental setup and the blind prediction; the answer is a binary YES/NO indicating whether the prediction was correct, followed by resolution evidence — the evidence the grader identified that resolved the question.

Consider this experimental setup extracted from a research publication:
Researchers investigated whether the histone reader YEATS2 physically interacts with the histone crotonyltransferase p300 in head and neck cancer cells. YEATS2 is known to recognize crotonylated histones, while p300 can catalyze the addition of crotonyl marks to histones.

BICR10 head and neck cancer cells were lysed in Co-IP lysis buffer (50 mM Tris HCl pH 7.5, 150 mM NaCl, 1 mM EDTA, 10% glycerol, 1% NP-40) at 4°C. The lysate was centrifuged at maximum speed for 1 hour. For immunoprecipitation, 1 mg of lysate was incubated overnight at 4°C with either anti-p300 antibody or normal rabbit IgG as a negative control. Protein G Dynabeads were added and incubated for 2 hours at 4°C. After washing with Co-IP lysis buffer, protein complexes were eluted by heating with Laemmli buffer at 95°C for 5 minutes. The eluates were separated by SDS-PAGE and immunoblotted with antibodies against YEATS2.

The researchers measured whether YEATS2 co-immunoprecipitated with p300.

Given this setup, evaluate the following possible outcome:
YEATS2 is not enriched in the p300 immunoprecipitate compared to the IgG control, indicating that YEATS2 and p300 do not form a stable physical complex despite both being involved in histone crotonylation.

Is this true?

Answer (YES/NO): NO